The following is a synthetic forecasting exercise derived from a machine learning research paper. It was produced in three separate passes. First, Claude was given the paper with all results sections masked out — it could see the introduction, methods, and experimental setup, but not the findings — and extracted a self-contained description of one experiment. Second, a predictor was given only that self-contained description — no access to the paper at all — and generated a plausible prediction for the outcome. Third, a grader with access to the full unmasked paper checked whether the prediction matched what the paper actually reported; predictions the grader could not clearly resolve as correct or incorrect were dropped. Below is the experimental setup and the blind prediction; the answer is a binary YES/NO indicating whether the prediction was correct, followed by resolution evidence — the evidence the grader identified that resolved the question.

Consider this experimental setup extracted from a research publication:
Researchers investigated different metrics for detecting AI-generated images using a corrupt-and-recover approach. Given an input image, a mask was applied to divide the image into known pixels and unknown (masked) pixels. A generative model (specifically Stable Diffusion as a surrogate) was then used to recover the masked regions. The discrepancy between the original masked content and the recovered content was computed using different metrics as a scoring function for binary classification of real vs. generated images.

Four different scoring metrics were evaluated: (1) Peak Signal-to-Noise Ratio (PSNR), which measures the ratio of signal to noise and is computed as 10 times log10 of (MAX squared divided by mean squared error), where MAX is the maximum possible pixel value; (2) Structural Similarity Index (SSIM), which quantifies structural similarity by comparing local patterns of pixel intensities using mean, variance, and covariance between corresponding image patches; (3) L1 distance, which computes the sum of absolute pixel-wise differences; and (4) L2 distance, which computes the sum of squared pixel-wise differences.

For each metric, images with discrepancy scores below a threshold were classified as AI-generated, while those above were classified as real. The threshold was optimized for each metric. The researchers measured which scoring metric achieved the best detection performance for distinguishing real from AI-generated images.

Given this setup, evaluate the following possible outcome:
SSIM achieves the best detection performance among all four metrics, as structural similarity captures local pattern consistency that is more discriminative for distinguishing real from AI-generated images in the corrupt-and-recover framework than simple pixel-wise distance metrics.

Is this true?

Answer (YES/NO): NO